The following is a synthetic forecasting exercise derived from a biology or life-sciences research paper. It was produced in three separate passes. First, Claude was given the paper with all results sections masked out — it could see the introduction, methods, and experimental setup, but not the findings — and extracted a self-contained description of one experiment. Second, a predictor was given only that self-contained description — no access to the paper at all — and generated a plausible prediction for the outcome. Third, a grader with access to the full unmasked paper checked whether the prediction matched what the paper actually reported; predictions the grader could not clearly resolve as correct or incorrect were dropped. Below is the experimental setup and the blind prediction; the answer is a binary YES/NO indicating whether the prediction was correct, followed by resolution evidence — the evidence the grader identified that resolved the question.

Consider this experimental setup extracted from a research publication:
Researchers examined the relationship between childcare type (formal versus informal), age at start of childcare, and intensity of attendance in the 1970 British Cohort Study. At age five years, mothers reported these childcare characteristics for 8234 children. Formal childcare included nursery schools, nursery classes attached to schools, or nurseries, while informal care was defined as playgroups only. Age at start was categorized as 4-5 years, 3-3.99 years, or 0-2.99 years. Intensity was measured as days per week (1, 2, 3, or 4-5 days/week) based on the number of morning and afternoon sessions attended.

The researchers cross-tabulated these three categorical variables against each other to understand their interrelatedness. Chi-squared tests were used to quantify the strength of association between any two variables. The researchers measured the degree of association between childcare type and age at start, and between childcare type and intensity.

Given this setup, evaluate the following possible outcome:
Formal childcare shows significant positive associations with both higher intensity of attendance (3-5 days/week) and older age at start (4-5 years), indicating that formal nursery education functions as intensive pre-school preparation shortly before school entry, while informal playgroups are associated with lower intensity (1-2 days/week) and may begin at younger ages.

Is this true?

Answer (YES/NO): YES